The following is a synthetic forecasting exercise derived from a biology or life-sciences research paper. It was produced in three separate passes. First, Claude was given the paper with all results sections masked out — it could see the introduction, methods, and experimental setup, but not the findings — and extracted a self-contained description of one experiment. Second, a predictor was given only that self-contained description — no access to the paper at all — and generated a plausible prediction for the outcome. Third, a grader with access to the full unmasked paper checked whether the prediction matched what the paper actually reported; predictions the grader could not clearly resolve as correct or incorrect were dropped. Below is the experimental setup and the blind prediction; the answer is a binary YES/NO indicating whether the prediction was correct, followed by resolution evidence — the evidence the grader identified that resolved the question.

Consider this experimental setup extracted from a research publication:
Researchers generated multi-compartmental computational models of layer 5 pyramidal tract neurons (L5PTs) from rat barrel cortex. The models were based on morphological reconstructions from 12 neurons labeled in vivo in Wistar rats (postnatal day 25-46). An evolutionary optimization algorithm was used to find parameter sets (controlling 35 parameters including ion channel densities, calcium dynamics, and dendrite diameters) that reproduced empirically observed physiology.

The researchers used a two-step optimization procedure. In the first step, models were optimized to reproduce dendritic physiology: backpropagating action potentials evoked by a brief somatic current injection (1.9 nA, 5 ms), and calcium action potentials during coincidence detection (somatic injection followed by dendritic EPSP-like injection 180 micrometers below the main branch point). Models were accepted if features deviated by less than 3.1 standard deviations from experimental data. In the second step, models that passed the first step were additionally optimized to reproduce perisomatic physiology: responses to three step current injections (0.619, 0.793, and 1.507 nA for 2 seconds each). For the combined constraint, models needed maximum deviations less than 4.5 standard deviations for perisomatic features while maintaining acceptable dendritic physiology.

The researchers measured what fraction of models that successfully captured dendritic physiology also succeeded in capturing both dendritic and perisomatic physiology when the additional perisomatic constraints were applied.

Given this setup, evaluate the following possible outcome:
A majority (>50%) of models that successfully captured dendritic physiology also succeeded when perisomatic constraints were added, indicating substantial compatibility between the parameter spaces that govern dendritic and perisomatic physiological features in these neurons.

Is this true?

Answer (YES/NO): NO